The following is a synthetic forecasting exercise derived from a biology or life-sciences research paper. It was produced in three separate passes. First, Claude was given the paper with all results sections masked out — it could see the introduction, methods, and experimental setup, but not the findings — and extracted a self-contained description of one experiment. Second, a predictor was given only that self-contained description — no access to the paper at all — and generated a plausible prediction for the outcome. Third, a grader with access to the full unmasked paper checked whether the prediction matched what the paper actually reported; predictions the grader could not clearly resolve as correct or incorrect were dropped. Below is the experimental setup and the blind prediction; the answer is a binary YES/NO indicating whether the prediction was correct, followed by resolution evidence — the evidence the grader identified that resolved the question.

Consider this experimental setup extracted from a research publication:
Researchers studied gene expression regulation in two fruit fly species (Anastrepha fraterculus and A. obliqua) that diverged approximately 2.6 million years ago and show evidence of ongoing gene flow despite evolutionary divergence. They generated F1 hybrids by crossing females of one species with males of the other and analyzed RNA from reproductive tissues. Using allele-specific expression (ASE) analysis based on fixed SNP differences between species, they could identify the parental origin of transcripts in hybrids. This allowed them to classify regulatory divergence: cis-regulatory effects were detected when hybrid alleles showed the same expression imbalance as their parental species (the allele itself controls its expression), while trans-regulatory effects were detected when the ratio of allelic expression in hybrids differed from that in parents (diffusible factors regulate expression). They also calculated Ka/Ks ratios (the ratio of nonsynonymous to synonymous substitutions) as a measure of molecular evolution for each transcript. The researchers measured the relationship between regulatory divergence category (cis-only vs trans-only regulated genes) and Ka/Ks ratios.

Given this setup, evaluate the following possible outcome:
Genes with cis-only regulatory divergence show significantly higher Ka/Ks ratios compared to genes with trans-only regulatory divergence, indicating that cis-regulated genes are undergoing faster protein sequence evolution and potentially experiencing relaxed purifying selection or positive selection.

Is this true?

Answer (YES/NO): NO